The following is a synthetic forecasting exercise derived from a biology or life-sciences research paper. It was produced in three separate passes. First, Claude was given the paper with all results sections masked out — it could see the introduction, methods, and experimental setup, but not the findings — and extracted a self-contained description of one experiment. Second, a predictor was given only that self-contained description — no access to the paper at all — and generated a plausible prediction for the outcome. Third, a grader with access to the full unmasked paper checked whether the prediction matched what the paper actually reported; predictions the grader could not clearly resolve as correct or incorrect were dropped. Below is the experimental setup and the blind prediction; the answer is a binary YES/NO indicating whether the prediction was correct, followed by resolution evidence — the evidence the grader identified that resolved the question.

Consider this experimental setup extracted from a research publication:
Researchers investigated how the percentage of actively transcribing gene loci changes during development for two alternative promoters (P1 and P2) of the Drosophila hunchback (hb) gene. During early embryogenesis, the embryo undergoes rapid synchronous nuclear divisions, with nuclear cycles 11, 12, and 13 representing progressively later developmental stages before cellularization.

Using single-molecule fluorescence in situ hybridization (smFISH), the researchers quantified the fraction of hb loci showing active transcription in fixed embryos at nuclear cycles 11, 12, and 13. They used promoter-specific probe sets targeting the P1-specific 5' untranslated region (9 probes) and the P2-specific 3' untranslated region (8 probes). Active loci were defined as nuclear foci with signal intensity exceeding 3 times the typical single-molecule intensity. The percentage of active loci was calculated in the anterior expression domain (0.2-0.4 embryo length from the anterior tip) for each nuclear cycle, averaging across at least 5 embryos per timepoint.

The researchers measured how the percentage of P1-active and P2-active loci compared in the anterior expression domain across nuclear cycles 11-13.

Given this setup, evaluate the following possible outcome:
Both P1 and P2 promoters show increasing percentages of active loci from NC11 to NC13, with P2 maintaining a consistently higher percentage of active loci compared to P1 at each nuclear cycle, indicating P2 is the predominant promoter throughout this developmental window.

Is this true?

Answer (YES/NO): NO